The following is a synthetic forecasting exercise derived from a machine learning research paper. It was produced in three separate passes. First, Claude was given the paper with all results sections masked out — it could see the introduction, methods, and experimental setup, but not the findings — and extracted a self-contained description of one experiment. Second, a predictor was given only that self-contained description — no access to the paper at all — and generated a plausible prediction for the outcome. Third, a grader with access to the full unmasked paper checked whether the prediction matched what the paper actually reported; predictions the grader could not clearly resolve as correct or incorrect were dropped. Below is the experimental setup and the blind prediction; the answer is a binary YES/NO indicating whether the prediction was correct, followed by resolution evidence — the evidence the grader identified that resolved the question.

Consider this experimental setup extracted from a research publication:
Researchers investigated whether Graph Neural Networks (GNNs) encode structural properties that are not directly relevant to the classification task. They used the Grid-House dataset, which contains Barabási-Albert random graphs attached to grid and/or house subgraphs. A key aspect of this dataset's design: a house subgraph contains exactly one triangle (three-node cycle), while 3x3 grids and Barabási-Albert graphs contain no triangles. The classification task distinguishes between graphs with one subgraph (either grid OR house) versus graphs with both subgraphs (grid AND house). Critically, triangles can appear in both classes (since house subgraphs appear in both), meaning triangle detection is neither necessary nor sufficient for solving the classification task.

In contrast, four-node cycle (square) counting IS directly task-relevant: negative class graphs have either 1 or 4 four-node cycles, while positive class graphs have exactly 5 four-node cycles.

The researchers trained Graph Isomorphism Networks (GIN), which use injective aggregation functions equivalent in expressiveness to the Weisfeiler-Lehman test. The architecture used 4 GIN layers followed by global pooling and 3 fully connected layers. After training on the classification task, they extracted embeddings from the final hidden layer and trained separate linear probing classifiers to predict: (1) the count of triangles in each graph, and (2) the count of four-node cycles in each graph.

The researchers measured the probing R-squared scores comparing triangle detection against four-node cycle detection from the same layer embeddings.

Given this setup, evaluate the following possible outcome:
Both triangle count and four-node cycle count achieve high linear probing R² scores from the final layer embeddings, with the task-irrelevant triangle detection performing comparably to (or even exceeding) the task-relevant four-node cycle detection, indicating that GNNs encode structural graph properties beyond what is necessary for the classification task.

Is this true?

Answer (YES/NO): NO